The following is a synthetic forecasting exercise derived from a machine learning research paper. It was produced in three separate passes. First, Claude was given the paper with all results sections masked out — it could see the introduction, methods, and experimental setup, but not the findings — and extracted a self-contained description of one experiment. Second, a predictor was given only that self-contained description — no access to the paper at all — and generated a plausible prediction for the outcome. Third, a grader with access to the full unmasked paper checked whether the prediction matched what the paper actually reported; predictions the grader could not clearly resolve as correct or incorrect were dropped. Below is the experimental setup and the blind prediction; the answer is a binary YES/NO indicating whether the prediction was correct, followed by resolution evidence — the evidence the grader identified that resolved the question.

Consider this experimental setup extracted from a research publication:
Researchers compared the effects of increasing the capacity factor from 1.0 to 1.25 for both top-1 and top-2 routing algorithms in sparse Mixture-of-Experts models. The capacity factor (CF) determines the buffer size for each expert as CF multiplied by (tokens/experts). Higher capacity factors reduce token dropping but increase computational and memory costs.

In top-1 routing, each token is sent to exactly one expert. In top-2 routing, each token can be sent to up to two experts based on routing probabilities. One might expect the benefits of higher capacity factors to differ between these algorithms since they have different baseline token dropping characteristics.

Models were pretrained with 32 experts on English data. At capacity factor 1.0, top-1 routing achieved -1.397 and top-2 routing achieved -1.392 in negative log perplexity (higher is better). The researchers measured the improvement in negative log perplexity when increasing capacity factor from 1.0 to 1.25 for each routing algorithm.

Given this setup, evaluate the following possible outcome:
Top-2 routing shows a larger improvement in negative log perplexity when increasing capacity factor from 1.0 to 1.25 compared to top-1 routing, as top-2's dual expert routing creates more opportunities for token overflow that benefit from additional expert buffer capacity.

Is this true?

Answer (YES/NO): NO